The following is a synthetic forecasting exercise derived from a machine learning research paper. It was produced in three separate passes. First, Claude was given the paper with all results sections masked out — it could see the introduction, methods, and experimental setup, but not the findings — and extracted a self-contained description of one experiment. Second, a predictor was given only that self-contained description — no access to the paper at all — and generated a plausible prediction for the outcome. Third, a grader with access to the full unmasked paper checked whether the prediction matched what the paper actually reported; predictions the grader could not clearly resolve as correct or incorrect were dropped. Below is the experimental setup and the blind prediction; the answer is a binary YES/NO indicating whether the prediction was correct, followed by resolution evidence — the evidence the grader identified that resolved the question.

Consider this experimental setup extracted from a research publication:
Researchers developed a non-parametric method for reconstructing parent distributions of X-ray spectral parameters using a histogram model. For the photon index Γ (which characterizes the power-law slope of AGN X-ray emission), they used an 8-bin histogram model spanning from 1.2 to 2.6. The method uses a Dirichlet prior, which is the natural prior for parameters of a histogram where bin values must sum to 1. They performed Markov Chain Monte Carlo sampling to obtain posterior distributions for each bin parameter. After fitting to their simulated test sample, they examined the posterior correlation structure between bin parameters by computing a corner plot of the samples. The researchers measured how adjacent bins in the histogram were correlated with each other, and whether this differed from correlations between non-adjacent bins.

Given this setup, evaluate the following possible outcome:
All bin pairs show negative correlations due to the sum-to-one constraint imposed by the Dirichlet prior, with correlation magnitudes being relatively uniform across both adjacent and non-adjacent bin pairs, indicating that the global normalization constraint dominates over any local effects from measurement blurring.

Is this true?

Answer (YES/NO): NO